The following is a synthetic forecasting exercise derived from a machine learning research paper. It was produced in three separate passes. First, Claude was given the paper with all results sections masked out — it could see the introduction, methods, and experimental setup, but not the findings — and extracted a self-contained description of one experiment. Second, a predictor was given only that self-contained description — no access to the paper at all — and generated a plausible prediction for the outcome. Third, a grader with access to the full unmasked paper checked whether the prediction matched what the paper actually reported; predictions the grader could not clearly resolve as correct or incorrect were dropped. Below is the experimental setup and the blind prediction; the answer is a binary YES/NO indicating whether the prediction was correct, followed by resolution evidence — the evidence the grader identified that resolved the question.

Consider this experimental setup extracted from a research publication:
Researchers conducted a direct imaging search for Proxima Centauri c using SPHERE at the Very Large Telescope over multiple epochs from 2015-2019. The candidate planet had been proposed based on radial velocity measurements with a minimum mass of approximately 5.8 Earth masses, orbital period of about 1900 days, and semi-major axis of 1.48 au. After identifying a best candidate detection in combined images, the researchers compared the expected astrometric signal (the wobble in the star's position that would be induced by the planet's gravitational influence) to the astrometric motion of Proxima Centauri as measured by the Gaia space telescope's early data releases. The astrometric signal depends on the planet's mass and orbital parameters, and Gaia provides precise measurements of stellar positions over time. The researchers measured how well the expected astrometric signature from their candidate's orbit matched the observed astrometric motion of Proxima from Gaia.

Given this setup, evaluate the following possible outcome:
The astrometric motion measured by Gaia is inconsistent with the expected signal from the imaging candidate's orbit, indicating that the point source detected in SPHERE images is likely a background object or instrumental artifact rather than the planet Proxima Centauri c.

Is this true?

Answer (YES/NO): NO